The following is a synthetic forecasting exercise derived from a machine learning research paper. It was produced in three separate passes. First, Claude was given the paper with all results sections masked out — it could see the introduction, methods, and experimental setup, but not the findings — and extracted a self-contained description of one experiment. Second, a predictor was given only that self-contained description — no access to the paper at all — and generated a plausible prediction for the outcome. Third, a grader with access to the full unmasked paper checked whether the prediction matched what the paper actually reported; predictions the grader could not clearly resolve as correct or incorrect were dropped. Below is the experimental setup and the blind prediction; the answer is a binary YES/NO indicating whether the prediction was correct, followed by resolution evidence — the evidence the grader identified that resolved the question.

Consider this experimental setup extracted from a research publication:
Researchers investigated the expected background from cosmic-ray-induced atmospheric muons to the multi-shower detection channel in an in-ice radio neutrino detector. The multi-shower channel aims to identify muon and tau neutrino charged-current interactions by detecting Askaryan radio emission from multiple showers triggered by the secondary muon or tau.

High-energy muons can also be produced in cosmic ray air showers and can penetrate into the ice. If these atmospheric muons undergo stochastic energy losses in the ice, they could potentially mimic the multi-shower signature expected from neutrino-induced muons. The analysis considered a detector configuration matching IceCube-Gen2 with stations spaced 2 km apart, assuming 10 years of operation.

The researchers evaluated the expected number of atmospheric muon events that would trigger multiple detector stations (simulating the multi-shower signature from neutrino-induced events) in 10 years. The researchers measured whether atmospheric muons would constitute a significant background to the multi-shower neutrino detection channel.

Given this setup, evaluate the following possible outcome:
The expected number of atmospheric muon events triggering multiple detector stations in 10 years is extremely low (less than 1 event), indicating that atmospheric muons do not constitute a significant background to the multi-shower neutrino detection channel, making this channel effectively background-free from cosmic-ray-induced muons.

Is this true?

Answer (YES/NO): YES